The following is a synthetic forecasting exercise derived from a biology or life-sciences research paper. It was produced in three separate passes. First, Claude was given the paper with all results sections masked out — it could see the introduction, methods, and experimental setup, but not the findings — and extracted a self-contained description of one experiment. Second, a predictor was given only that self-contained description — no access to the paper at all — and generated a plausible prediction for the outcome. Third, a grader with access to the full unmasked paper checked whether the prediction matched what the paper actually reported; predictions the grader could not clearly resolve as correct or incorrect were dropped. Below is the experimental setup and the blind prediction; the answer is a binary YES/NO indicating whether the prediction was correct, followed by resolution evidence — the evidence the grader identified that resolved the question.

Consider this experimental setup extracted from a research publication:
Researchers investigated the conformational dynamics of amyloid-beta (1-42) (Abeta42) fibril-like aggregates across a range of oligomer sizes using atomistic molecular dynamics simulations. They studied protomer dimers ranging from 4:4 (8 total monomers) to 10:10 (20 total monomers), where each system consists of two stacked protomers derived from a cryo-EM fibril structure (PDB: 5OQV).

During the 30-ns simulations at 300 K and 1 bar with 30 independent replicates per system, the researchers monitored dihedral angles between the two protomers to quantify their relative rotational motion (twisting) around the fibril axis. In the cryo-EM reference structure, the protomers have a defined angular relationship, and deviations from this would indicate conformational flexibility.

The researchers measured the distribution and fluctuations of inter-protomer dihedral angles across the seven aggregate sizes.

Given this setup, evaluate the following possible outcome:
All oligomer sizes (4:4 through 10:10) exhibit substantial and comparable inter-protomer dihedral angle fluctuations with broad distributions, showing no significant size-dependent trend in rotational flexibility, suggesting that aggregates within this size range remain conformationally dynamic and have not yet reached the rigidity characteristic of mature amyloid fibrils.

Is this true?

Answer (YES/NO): NO